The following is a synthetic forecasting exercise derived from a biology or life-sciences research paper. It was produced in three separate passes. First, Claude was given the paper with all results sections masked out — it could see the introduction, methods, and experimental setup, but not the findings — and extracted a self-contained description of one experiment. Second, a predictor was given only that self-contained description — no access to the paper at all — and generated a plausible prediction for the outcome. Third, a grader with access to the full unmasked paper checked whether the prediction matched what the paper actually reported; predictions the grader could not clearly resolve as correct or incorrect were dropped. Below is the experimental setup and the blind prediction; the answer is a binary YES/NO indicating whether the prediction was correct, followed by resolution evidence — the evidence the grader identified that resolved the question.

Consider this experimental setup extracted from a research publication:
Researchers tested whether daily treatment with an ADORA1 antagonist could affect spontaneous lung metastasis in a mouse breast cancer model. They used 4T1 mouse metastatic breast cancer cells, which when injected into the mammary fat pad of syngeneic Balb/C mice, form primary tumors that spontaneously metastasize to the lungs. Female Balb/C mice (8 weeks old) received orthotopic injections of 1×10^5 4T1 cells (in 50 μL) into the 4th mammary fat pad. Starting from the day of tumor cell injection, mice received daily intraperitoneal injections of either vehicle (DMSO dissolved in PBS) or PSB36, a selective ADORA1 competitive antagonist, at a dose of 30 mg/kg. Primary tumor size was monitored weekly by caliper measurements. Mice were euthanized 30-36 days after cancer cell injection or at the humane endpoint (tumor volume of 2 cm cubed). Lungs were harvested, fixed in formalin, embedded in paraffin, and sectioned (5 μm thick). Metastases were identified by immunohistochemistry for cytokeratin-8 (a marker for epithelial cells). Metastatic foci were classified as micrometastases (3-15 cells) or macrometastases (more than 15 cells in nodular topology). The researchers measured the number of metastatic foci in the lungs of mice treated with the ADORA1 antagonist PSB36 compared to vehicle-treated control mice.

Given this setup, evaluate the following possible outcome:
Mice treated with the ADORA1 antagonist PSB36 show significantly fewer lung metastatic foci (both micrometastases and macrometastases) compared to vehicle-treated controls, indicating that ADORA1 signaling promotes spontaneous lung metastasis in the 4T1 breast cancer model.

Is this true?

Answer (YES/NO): NO